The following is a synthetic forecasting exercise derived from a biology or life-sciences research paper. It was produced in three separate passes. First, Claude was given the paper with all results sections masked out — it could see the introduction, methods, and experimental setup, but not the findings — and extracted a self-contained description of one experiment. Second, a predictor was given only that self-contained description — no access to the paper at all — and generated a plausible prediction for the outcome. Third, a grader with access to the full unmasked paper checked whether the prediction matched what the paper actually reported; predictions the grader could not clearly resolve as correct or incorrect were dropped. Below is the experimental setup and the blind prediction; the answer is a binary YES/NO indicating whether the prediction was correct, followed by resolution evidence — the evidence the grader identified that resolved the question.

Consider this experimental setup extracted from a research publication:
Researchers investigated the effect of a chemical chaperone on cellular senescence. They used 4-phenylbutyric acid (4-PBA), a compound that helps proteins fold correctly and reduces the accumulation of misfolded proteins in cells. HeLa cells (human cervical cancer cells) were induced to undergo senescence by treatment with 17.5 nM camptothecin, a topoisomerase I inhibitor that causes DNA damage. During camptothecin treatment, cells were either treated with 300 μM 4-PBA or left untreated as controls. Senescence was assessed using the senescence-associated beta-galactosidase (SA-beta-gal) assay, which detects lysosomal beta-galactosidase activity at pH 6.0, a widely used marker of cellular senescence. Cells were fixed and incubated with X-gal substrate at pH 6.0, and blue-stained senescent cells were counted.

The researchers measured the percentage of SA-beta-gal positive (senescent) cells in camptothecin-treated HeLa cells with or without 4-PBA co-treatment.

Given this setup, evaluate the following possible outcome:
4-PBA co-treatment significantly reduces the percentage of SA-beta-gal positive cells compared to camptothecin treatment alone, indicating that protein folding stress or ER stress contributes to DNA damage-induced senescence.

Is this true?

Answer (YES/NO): YES